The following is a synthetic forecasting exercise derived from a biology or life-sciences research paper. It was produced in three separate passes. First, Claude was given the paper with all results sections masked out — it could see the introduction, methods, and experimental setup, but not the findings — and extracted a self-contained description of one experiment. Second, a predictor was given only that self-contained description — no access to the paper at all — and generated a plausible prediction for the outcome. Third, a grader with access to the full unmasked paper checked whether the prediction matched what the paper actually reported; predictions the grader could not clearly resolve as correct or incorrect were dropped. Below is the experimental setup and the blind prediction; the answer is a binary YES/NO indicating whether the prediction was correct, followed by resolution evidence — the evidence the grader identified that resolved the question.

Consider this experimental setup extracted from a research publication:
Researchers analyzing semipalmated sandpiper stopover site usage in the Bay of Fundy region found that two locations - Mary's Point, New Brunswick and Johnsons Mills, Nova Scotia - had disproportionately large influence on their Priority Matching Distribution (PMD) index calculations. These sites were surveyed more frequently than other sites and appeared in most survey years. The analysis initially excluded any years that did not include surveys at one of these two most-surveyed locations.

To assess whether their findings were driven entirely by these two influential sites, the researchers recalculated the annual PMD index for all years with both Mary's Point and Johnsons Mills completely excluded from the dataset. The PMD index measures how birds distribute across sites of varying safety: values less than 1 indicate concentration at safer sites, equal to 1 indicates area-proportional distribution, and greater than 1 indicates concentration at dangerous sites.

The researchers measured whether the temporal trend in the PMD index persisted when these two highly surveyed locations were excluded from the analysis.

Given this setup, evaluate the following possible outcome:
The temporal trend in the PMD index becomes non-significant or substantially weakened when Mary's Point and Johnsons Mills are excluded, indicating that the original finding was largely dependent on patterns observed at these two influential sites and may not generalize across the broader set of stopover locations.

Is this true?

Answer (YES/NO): NO